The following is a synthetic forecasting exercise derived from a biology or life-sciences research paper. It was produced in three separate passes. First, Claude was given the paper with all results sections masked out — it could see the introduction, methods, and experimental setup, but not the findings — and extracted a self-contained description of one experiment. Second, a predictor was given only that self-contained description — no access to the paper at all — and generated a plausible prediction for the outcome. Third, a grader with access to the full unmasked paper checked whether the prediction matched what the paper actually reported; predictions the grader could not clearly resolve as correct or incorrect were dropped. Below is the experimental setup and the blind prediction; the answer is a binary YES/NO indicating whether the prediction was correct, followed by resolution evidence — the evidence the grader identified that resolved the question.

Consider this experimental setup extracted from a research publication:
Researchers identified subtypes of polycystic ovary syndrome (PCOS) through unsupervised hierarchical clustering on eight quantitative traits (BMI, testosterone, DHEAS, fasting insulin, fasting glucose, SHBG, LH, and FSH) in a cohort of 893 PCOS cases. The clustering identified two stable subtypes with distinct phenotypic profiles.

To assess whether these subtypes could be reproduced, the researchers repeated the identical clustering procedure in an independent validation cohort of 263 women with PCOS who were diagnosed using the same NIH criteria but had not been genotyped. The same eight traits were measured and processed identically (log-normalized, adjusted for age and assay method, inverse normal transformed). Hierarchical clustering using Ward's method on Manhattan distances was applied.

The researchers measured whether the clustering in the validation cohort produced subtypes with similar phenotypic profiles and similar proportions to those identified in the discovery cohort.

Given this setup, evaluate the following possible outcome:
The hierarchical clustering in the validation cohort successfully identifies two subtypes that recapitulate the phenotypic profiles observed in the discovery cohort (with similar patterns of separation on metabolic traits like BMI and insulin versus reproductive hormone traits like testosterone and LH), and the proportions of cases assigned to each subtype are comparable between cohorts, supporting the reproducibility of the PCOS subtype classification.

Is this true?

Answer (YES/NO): YES